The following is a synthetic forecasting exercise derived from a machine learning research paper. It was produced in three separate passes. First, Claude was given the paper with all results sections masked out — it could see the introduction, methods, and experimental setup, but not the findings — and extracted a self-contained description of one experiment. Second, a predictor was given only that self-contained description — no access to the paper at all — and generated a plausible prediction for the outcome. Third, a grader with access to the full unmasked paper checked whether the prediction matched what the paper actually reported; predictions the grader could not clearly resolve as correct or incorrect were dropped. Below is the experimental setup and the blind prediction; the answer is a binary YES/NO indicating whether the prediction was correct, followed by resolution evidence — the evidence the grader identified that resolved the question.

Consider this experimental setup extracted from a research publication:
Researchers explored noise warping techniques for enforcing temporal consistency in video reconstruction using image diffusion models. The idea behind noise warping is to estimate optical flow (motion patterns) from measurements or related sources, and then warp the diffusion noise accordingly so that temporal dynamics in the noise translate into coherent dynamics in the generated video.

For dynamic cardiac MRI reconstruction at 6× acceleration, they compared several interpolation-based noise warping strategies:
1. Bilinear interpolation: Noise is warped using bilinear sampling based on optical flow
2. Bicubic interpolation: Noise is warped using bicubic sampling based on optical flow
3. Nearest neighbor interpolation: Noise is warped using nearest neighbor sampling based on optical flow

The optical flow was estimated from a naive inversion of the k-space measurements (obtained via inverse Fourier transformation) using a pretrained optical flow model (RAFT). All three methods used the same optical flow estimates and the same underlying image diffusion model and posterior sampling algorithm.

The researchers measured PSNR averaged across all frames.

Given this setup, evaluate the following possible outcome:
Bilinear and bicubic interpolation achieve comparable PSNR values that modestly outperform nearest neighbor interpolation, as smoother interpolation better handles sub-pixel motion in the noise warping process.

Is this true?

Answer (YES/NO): YES